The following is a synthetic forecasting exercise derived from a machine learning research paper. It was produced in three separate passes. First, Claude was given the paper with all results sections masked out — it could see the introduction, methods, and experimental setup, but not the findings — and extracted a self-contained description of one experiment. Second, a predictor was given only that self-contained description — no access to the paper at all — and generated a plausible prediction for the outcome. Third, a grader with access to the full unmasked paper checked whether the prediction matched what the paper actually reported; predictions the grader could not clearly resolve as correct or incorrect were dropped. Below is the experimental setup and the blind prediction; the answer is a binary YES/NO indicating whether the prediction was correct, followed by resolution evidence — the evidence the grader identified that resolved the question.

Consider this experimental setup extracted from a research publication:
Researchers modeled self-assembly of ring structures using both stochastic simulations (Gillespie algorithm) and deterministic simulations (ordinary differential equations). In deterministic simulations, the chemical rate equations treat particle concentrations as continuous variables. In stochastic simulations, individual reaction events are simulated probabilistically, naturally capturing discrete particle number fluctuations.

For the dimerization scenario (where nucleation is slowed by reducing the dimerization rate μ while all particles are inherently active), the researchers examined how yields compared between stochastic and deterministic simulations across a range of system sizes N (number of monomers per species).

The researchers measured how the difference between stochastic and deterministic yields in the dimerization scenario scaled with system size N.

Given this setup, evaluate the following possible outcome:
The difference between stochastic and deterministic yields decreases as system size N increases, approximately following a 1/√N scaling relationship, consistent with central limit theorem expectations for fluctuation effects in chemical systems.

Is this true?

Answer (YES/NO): NO